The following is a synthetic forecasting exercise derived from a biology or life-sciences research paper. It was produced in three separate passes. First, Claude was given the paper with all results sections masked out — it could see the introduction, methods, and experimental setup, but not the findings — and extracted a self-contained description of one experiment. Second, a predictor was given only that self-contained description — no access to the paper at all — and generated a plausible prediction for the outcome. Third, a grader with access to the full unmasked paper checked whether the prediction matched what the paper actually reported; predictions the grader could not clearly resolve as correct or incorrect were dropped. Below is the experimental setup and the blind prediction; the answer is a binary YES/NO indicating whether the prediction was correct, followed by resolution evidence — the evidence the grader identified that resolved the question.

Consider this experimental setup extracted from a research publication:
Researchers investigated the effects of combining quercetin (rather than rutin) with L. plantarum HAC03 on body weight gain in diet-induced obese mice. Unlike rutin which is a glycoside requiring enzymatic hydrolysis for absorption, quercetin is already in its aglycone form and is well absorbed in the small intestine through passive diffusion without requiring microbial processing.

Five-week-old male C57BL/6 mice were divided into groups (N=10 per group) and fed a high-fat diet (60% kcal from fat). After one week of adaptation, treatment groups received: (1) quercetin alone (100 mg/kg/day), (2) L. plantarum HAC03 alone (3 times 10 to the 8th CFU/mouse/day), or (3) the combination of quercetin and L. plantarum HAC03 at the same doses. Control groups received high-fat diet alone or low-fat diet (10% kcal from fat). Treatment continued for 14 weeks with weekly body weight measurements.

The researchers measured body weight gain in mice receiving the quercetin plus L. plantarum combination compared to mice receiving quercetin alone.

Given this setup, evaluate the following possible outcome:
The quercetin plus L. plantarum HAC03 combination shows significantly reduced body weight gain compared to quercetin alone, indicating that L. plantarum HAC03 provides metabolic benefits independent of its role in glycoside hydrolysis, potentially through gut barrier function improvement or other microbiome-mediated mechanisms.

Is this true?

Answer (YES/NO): NO